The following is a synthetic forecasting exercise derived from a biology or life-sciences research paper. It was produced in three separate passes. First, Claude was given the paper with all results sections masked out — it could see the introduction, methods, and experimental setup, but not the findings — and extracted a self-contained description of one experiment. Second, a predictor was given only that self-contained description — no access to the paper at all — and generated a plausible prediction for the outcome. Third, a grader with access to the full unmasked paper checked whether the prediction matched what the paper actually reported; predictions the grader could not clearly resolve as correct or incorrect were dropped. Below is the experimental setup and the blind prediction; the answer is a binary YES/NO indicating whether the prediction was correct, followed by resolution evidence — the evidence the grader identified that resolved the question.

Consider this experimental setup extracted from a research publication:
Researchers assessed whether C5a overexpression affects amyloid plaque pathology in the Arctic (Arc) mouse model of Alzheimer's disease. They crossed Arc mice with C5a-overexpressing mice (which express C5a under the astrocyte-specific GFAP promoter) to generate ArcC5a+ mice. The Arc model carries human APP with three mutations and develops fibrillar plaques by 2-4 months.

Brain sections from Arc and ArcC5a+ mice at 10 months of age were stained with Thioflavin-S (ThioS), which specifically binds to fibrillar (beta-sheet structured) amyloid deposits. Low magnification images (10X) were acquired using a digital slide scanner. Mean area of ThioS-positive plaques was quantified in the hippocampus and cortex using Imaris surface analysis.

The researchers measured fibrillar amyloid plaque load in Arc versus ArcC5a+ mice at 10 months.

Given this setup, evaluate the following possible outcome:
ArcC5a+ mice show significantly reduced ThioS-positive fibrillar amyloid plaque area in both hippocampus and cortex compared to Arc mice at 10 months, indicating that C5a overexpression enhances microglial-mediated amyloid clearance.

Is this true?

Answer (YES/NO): NO